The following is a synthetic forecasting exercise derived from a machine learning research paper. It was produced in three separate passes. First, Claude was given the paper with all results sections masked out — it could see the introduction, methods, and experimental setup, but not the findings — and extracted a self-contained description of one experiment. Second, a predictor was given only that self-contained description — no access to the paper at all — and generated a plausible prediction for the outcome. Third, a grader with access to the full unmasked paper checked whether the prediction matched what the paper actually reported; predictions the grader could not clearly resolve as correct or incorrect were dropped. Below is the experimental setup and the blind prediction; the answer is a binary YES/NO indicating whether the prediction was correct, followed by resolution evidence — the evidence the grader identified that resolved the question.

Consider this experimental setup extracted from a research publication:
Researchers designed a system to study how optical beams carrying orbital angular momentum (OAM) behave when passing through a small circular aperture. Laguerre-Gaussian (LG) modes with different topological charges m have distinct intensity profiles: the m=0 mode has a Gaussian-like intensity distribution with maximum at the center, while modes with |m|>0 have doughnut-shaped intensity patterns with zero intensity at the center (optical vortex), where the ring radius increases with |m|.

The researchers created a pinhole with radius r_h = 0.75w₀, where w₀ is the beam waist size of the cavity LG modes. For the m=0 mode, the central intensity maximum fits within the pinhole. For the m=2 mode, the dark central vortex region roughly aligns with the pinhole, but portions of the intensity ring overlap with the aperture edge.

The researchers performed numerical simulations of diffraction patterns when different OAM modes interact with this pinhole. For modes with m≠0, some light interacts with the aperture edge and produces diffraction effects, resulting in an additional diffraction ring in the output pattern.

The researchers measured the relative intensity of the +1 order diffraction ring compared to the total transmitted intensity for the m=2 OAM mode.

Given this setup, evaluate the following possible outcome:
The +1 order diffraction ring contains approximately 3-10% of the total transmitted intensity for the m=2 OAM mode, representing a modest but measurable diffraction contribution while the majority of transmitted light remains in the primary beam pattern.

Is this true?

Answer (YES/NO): NO